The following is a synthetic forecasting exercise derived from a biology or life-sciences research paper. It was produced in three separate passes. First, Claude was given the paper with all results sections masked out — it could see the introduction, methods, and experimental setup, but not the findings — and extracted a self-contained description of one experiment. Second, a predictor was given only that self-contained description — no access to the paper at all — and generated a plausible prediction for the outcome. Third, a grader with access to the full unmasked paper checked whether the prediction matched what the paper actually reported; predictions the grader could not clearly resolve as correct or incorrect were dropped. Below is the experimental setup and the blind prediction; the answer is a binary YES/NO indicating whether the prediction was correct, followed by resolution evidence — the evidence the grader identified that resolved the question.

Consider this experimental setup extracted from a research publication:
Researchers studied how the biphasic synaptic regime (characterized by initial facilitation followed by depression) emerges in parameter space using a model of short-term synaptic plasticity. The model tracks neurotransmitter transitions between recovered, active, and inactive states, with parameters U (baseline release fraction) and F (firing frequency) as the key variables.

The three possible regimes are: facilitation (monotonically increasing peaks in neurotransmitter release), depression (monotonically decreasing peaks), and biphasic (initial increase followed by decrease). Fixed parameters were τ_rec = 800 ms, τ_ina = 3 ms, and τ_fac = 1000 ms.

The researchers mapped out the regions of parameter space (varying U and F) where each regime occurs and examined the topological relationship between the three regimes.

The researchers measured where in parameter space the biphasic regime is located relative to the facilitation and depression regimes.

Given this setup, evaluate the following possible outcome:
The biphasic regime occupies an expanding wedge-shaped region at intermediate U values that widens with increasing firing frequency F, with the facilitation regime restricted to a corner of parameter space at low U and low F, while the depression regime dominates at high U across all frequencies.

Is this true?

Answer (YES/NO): NO